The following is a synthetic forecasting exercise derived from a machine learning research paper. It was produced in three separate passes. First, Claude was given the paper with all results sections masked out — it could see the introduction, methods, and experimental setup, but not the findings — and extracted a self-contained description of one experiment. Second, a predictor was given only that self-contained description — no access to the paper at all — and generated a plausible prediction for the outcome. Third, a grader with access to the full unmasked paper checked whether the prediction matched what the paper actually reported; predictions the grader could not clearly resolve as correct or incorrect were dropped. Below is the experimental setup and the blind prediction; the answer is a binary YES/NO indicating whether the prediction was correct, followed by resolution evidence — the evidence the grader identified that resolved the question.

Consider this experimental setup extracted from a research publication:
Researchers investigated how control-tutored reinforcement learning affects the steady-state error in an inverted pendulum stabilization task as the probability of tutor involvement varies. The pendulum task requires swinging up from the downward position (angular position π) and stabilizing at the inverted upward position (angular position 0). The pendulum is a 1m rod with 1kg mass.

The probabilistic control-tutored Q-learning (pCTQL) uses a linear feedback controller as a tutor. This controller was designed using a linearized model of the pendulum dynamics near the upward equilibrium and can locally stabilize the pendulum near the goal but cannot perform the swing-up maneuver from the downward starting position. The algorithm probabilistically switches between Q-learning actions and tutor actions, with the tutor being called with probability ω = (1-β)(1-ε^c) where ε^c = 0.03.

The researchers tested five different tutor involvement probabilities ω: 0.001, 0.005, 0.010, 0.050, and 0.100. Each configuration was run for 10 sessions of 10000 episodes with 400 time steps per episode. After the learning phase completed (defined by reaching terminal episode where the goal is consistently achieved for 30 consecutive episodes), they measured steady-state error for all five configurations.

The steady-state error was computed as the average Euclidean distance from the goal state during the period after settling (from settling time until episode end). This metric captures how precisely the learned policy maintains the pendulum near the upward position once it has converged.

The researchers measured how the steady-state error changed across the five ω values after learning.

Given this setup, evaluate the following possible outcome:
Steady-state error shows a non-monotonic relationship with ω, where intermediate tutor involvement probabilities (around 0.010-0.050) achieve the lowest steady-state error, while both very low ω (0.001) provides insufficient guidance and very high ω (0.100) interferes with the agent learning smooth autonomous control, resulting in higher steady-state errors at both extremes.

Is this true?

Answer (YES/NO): YES